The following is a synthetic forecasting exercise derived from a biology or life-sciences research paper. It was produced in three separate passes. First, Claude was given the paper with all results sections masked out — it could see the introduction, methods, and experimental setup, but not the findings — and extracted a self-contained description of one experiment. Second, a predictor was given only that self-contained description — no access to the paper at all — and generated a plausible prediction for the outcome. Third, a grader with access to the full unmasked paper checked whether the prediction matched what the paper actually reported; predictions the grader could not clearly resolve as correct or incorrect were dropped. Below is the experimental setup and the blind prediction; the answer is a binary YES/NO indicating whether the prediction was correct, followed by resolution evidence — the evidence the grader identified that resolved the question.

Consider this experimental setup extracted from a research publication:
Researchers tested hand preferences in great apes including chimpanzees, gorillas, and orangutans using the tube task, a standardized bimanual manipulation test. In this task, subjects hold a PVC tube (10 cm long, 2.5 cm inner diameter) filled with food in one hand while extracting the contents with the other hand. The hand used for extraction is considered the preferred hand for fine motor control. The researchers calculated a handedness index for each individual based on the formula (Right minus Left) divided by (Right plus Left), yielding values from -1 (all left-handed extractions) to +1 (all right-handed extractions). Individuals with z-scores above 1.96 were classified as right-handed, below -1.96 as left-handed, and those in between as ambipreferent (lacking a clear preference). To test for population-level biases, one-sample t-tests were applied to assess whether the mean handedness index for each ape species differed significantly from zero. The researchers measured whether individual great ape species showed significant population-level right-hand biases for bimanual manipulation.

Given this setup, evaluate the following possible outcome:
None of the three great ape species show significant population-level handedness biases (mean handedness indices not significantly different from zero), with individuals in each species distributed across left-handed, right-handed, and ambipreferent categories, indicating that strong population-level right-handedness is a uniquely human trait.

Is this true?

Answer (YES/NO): NO